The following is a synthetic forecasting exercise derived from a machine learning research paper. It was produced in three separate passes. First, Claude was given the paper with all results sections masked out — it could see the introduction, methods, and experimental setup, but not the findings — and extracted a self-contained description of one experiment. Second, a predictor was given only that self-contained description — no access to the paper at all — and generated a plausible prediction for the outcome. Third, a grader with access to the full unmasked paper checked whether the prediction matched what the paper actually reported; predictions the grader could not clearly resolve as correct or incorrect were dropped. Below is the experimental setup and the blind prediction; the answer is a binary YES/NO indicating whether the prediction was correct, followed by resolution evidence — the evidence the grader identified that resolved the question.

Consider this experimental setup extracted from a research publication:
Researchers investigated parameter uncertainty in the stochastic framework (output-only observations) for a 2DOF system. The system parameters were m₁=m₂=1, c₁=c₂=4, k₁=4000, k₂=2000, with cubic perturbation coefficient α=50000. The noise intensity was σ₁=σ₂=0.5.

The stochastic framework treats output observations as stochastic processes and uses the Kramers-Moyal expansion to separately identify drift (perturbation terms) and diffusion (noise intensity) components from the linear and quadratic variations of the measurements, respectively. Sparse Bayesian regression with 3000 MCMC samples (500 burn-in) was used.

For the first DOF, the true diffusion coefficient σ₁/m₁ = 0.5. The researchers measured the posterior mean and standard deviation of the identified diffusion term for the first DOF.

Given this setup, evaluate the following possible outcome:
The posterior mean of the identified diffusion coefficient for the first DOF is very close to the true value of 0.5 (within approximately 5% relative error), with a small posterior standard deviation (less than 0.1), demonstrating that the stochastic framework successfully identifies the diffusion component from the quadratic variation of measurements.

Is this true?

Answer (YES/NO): NO